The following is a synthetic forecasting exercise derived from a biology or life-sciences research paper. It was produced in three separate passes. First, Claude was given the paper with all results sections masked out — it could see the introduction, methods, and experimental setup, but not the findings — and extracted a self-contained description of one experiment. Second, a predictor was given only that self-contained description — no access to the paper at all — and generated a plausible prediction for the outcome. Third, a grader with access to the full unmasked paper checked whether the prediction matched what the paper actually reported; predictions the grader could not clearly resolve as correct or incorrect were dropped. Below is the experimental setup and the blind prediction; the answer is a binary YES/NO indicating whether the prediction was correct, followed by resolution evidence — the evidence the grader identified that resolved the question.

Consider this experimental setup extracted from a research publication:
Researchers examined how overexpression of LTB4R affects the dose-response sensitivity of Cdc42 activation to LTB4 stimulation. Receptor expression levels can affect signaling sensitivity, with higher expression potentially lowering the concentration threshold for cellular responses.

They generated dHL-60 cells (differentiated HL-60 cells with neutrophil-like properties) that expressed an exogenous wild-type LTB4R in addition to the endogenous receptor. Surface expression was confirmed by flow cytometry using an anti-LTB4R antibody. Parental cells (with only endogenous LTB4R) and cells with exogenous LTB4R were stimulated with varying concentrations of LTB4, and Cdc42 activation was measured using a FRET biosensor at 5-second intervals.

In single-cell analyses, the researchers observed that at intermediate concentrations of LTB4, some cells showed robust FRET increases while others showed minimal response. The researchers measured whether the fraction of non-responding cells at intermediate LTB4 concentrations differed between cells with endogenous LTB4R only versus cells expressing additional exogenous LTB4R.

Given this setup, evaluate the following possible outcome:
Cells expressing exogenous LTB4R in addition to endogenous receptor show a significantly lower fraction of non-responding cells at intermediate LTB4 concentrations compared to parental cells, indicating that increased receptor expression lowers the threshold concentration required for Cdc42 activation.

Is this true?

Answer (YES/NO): YES